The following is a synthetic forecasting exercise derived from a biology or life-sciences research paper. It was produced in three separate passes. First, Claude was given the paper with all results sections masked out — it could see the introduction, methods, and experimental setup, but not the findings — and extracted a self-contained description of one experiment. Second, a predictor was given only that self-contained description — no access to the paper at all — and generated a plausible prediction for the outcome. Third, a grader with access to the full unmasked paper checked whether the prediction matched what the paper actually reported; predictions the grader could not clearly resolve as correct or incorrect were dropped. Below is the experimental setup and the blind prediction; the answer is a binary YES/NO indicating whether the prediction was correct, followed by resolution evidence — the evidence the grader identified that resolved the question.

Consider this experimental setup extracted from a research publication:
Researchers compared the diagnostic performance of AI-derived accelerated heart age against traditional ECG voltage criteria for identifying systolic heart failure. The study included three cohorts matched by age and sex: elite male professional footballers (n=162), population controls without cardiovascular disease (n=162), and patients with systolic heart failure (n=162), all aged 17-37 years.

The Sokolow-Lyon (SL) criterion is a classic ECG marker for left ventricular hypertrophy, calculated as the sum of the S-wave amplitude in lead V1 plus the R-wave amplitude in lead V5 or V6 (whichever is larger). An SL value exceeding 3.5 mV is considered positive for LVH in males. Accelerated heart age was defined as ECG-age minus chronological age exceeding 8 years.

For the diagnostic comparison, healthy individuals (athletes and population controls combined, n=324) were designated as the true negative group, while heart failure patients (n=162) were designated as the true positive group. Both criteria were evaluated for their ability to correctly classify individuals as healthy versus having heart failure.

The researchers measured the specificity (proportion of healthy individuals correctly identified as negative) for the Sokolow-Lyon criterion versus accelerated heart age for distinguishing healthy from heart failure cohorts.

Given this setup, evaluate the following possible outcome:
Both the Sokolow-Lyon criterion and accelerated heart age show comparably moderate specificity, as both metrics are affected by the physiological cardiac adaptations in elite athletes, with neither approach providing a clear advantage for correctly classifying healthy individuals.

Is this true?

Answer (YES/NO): NO